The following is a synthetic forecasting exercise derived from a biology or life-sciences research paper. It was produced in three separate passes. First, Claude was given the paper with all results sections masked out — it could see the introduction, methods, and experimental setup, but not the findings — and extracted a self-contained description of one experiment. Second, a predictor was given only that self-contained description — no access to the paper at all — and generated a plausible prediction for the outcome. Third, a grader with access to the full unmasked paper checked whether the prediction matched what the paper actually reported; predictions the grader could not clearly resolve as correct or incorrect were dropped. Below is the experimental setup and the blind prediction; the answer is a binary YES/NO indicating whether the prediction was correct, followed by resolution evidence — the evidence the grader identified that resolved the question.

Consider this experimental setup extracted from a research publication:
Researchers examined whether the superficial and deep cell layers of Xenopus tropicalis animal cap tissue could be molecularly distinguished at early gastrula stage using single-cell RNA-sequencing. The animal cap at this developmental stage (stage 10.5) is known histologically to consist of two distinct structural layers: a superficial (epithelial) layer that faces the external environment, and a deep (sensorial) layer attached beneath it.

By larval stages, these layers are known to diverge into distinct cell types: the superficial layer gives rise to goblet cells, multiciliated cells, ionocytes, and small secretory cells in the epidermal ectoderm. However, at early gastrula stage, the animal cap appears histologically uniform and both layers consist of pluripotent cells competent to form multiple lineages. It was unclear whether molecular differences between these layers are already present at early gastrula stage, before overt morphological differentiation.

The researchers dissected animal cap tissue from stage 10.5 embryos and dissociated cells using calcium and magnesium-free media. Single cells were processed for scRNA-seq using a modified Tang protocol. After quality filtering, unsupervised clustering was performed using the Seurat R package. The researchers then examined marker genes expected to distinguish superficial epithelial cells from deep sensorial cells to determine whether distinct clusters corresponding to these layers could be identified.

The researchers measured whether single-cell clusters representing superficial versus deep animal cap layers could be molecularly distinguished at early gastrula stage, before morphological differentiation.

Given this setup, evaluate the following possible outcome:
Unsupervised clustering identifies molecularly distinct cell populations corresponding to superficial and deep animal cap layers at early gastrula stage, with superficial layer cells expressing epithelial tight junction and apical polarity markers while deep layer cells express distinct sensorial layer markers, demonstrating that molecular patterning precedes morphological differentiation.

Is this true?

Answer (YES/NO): NO